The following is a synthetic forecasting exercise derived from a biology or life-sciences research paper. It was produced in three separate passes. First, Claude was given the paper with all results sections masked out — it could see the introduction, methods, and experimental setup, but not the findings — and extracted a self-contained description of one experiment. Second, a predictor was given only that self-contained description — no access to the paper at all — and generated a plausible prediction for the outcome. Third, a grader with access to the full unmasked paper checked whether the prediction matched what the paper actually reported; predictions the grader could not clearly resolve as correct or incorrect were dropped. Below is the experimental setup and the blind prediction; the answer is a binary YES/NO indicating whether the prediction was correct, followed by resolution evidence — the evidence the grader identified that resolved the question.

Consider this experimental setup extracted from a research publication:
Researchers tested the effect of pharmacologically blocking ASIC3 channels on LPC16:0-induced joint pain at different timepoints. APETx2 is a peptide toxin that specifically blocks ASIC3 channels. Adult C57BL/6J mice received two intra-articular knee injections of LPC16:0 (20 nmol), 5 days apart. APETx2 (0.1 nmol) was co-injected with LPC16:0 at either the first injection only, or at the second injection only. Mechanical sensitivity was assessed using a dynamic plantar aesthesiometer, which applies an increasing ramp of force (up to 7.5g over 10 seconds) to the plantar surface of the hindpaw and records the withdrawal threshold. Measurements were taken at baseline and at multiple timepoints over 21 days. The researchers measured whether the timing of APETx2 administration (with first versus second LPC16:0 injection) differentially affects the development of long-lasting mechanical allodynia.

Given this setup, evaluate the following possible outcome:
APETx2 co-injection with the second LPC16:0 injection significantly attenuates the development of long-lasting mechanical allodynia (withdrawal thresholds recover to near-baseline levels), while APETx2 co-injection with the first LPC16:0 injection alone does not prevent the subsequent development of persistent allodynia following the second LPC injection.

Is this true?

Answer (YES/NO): NO